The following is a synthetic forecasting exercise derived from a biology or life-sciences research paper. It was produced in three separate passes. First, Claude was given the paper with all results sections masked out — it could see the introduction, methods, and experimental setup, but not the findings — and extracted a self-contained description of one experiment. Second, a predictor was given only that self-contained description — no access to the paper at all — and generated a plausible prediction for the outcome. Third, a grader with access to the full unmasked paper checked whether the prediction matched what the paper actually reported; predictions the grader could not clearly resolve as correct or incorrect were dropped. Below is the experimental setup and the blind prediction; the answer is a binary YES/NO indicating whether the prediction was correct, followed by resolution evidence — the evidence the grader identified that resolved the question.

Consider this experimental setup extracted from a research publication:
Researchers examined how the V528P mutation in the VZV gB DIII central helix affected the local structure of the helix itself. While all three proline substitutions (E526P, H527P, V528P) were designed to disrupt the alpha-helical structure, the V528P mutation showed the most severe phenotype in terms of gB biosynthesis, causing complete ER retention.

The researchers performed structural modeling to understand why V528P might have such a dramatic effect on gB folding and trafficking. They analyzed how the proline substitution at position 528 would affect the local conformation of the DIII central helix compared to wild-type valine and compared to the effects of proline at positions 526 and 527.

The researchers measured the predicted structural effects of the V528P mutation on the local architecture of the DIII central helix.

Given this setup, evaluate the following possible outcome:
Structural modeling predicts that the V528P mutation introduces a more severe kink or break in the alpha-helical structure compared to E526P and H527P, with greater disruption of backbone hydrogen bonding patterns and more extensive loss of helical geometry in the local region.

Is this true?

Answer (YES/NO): YES